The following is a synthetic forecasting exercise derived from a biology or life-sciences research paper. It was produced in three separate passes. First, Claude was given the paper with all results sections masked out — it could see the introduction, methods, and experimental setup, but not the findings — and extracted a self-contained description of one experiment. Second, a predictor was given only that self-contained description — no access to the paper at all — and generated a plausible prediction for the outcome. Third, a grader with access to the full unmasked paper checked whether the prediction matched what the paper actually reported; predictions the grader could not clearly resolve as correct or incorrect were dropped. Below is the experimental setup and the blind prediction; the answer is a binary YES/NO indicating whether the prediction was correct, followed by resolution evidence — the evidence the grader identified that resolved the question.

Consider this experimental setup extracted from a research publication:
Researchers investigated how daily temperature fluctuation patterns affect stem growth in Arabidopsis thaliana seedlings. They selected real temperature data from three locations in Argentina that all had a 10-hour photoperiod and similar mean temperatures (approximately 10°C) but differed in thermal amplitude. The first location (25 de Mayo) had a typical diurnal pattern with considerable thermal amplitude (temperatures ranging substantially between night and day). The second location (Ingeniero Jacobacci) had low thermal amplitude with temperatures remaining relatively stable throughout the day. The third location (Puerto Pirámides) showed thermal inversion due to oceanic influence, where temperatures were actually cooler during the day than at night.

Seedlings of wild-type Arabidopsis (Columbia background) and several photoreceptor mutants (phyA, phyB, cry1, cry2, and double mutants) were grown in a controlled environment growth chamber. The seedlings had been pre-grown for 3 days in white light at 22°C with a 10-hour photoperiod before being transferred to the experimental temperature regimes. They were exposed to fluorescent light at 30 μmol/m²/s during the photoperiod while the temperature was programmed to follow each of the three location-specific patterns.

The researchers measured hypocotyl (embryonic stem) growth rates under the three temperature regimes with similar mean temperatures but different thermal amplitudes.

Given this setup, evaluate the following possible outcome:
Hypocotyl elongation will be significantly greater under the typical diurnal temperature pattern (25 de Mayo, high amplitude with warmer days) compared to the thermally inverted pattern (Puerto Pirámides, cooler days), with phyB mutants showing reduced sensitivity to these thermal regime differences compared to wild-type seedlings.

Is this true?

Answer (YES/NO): NO